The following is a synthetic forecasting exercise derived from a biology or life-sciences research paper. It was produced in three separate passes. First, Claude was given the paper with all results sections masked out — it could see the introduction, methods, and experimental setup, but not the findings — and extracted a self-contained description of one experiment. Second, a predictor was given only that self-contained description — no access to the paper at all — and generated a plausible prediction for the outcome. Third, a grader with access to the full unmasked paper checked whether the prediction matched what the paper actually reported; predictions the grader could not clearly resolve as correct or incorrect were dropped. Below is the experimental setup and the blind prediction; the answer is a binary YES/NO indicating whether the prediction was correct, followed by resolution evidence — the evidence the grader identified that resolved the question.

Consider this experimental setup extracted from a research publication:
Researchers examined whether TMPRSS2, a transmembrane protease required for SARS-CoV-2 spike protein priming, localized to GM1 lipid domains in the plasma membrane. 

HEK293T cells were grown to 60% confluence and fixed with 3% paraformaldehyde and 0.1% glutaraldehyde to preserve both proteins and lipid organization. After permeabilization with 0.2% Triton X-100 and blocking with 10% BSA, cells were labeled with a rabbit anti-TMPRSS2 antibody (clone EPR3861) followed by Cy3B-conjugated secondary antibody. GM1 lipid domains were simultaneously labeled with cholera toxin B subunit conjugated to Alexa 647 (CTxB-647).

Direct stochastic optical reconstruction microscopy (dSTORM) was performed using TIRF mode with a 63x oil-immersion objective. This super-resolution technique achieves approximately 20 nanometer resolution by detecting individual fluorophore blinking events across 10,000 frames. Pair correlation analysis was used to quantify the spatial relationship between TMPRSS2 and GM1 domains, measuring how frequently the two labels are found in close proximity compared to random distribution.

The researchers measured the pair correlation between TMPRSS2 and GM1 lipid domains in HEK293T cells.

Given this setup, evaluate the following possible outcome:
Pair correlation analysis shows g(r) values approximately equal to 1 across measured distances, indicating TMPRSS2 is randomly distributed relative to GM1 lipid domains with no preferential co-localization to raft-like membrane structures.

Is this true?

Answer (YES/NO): YES